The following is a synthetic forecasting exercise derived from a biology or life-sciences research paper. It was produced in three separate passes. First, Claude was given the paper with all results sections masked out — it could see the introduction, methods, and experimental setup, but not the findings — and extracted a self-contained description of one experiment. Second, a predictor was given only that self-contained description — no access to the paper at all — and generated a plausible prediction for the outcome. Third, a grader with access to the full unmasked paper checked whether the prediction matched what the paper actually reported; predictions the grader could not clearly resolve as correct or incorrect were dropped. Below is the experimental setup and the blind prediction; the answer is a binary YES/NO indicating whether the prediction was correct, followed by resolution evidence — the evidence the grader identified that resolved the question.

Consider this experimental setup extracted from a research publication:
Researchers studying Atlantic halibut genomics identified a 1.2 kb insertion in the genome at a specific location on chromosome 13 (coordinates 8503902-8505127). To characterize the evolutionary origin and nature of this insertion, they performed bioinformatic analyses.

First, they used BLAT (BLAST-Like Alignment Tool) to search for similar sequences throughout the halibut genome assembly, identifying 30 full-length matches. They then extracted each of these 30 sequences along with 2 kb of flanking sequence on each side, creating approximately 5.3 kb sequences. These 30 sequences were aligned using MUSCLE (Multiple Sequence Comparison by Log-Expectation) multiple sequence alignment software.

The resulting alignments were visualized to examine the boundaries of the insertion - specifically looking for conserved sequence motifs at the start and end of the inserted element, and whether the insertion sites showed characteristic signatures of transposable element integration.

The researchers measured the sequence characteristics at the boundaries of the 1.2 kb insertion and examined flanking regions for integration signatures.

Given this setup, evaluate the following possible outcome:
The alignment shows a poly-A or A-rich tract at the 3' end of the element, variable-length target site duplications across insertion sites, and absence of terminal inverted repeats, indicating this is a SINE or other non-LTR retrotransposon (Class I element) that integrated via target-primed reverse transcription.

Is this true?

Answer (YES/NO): NO